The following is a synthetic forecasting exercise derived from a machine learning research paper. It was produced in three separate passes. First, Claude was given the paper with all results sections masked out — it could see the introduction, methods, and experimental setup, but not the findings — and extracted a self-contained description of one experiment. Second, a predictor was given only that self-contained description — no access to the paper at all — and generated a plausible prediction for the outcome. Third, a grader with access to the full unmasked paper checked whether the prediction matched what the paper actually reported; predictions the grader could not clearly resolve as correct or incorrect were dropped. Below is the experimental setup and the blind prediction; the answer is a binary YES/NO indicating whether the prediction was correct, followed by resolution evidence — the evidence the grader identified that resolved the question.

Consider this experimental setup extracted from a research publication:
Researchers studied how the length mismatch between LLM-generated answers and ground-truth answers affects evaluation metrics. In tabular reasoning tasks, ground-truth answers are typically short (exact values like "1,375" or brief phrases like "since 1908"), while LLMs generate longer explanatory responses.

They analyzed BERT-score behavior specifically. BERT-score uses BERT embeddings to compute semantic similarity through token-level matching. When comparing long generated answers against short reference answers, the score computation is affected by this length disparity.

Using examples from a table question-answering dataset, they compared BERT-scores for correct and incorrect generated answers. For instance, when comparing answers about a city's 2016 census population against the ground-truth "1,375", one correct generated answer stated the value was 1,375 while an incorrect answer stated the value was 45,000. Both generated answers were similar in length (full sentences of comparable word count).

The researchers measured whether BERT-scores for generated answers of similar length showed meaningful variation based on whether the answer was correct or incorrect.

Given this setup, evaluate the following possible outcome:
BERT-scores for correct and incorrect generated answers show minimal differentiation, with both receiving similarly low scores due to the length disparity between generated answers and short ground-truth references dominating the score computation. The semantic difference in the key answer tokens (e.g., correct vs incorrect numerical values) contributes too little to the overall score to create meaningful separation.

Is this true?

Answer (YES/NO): NO